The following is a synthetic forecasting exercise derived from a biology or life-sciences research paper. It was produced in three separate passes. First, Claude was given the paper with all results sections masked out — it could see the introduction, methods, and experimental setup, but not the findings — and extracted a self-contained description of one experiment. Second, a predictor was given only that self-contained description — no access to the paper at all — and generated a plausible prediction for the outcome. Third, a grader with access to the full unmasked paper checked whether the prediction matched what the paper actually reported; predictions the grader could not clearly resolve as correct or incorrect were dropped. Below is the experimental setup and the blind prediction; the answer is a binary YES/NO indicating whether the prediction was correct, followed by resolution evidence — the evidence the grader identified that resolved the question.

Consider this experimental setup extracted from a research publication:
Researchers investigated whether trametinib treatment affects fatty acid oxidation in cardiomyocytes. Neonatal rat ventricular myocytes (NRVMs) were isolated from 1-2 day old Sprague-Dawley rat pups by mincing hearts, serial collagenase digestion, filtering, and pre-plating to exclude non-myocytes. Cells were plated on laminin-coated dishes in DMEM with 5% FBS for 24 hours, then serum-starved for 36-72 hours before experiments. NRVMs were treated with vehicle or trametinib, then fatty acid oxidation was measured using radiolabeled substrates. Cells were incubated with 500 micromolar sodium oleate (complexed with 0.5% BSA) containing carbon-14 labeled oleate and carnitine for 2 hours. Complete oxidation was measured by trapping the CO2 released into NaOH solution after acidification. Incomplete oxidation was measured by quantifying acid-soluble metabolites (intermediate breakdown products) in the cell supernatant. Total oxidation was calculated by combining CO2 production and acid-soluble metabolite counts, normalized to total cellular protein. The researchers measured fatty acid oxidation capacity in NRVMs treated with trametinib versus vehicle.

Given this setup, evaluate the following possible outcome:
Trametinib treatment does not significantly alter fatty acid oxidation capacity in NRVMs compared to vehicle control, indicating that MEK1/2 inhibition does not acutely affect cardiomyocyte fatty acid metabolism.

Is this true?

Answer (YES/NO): NO